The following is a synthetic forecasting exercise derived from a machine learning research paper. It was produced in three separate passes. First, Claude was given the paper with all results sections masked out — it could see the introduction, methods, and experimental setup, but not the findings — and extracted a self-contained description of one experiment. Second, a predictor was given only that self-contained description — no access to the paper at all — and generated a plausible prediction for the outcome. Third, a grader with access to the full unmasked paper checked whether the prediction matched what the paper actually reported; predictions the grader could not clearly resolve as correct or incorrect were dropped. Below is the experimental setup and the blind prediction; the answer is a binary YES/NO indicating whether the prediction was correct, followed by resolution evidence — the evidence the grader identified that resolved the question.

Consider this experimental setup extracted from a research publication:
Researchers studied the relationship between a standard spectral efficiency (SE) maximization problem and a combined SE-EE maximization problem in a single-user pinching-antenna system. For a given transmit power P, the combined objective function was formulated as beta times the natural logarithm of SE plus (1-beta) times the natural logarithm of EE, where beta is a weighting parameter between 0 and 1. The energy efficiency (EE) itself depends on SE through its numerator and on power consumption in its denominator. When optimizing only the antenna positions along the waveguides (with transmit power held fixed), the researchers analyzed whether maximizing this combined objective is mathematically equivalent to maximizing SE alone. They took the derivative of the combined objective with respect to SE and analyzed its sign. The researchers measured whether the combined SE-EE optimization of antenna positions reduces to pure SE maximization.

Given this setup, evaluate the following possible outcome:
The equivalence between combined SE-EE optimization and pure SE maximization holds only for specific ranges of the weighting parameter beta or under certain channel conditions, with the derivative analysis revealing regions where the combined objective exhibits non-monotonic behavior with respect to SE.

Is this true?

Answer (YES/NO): NO